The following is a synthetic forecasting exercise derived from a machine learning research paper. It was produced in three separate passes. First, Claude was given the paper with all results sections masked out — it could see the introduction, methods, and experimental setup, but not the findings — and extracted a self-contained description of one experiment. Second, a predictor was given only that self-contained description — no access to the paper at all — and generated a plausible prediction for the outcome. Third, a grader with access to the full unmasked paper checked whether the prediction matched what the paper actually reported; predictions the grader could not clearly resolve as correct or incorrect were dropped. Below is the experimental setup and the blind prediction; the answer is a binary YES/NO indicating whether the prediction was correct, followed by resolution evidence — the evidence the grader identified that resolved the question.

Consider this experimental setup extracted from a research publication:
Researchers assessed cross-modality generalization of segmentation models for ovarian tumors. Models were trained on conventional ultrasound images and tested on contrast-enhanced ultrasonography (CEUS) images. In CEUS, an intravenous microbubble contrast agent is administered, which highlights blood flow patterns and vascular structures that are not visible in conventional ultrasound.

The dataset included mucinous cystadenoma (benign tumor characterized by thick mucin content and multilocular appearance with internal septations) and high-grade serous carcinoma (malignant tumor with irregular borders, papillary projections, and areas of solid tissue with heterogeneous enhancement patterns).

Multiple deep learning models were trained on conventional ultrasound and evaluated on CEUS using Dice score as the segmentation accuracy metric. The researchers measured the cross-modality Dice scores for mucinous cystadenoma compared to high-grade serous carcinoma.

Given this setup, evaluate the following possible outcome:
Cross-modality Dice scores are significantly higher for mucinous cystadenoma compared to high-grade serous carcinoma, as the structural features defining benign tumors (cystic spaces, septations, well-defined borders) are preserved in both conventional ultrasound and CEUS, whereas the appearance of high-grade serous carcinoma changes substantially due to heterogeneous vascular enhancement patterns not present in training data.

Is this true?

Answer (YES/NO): YES